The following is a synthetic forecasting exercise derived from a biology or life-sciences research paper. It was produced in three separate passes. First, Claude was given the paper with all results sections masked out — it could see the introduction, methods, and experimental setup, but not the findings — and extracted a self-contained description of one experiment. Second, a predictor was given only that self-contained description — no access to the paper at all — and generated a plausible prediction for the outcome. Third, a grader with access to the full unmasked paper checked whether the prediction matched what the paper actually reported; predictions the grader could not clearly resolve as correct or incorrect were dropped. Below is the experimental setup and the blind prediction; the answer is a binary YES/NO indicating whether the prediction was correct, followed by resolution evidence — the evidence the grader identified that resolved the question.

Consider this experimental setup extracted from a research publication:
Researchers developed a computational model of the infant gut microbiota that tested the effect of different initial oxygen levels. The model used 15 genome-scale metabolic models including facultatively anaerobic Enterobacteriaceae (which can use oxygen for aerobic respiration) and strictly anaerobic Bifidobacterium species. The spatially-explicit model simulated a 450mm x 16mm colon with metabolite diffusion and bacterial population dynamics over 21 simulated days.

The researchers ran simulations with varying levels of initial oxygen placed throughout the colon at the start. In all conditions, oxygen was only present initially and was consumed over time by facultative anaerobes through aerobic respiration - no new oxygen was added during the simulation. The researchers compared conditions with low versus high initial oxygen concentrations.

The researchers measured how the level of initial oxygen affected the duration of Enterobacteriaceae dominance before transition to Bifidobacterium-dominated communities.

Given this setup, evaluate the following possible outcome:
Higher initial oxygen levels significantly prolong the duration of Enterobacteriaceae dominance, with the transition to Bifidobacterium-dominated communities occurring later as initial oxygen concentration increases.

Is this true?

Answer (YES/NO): YES